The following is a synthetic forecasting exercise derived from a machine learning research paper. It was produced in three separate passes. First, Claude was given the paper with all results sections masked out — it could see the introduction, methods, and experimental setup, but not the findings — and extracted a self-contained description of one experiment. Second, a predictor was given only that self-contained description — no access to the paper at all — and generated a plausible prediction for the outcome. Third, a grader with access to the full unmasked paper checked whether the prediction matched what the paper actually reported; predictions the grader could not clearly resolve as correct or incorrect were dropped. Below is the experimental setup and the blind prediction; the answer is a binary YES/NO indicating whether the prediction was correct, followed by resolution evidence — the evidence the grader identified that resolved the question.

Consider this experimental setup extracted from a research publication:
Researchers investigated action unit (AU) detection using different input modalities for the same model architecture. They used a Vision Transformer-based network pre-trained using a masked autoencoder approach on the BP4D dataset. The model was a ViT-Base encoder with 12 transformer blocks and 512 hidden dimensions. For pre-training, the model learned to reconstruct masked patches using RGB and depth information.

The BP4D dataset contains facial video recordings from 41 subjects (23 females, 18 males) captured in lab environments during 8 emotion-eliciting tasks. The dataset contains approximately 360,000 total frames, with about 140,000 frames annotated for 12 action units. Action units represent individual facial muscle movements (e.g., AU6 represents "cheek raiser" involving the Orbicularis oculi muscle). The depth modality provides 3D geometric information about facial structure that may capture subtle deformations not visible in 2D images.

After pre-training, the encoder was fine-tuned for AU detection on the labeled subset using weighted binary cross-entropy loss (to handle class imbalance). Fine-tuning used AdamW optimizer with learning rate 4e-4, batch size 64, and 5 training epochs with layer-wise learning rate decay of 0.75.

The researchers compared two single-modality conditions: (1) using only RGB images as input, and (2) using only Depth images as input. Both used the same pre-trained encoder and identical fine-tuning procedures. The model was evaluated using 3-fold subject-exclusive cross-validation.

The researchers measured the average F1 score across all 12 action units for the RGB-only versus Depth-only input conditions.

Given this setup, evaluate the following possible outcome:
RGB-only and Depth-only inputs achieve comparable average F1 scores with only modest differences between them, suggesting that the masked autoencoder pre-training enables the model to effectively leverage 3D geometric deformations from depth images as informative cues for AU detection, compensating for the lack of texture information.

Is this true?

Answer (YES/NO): NO